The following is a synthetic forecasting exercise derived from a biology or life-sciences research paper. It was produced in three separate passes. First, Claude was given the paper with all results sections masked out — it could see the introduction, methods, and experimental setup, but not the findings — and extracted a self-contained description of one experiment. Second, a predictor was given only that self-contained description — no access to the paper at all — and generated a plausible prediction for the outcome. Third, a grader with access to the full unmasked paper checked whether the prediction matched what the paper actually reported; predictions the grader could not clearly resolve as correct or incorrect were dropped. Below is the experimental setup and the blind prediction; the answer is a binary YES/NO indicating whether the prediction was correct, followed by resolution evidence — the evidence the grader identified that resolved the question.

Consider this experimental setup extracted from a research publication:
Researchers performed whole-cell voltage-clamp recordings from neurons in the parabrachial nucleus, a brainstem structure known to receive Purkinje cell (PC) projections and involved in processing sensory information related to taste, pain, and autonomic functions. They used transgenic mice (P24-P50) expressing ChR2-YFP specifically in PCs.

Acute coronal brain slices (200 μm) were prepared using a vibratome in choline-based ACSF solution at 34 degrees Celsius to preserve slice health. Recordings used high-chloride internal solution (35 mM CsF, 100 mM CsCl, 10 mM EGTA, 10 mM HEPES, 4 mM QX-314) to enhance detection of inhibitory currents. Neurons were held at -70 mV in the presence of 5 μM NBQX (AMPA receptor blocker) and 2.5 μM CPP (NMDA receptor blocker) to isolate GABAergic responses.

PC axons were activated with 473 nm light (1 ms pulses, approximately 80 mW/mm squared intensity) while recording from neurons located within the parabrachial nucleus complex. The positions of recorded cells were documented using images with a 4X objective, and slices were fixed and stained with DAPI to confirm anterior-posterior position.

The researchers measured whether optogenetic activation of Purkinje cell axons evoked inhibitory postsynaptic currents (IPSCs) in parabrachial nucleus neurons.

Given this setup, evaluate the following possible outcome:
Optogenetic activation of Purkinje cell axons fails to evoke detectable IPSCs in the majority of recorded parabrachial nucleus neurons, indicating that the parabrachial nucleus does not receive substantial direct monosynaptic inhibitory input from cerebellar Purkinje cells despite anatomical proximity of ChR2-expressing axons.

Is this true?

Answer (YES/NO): NO